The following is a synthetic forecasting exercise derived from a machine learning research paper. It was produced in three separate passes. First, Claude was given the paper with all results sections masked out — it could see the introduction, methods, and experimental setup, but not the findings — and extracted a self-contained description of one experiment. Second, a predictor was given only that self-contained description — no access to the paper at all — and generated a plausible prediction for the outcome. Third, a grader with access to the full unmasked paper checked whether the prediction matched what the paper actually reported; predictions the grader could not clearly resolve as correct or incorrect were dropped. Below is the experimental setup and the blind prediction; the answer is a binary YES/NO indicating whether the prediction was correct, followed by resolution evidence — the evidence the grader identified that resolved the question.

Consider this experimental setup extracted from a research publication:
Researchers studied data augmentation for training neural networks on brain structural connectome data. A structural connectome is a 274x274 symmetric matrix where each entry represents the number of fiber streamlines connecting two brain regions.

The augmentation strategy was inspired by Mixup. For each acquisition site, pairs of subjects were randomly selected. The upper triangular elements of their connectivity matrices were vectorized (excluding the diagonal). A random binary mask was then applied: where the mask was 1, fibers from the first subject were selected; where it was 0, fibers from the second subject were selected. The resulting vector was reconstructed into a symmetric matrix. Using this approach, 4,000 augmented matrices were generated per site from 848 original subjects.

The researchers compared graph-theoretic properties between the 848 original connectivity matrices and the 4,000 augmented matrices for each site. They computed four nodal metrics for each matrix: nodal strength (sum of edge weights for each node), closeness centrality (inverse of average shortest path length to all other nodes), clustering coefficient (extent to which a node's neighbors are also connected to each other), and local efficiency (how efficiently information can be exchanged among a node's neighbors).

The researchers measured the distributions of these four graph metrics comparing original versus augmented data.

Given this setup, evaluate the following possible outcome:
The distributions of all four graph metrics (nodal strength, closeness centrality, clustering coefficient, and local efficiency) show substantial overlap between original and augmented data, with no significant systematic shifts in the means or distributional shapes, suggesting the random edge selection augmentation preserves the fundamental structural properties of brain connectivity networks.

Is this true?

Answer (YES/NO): NO